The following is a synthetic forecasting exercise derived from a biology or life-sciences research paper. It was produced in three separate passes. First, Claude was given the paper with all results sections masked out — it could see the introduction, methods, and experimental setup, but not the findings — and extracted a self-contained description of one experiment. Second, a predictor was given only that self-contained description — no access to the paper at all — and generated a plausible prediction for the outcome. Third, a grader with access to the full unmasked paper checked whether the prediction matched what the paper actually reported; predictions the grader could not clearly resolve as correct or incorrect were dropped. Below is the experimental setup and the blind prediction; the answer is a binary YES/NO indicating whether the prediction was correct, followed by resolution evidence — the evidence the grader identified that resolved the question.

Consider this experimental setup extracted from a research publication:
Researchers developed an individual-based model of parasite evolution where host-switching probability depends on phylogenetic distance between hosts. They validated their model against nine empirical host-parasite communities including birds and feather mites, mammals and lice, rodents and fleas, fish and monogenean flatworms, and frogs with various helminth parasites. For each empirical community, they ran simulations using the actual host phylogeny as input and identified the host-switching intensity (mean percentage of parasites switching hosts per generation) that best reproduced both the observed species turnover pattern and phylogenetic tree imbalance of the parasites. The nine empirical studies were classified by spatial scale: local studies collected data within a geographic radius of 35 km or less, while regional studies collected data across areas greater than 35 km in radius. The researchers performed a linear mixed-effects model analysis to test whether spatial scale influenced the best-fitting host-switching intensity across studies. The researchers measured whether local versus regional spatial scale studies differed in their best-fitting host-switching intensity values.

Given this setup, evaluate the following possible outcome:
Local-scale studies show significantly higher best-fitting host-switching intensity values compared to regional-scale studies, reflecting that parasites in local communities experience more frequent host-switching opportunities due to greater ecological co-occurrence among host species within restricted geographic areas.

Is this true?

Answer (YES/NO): YES